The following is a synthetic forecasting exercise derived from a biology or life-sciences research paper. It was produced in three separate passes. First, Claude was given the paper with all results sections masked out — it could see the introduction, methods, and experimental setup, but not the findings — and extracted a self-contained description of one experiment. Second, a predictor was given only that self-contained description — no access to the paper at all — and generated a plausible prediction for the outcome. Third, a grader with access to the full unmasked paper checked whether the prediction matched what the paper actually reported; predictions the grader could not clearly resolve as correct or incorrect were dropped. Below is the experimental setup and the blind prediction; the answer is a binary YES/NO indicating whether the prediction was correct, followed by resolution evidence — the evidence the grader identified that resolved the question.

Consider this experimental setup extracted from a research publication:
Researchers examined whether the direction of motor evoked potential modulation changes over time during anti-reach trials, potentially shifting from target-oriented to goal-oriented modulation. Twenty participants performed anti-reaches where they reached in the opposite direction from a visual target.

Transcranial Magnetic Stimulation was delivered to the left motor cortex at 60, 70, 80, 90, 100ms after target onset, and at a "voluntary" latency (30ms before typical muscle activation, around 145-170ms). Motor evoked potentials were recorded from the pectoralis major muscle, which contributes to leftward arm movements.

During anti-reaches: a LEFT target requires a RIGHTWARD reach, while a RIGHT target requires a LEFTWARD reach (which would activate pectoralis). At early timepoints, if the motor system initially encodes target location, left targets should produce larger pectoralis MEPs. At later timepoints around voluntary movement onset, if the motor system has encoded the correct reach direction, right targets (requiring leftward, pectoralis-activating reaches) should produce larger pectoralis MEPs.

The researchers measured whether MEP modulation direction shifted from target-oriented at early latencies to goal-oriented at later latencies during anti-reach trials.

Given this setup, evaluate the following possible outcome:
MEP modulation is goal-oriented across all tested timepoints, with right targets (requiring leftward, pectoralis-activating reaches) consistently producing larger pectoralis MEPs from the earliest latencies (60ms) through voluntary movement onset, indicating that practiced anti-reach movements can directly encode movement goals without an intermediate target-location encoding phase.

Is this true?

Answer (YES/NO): NO